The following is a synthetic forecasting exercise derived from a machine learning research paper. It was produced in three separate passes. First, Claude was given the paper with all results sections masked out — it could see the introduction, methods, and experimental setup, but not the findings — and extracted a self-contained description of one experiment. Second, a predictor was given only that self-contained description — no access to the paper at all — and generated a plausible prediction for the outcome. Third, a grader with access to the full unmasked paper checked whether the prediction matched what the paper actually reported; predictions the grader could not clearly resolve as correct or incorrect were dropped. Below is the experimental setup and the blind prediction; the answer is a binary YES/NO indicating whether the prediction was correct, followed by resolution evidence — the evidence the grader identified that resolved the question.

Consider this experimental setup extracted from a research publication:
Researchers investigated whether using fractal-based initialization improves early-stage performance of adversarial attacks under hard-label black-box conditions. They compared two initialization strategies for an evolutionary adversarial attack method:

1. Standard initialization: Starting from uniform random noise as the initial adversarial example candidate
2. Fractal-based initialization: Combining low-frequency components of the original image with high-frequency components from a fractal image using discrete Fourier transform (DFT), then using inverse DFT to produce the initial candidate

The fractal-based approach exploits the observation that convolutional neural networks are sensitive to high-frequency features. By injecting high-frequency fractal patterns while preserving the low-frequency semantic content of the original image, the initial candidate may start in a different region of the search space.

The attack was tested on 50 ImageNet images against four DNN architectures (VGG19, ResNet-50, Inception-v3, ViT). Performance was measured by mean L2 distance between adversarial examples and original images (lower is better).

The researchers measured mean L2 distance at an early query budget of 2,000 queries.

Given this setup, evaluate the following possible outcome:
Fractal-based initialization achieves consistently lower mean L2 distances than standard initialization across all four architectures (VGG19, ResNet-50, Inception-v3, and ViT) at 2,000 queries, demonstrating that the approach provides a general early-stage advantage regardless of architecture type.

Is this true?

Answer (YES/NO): YES